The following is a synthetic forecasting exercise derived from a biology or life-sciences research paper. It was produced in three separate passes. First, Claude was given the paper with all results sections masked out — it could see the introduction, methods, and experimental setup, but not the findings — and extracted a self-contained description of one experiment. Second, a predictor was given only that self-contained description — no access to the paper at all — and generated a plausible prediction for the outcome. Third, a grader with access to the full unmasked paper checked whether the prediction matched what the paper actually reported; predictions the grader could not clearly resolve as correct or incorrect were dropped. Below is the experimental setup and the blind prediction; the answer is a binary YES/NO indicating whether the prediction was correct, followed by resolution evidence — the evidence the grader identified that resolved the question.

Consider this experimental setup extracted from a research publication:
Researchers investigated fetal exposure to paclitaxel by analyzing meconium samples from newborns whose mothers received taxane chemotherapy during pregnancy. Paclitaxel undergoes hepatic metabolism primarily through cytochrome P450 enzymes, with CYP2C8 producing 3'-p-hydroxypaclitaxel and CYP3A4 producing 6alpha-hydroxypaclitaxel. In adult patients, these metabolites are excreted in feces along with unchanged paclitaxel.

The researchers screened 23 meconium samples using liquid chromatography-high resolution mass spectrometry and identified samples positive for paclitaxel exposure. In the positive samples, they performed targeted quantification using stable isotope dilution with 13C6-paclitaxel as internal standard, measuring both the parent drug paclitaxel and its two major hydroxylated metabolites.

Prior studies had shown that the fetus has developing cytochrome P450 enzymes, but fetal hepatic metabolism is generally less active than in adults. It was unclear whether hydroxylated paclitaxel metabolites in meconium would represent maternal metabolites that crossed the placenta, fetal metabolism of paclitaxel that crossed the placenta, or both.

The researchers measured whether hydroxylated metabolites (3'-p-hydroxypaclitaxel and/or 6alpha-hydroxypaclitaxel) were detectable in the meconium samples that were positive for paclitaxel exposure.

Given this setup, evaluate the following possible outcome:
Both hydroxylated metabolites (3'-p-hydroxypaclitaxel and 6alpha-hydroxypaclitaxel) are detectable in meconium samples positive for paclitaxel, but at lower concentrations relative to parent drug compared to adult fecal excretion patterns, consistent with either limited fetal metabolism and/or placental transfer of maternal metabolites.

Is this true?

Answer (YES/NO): YES